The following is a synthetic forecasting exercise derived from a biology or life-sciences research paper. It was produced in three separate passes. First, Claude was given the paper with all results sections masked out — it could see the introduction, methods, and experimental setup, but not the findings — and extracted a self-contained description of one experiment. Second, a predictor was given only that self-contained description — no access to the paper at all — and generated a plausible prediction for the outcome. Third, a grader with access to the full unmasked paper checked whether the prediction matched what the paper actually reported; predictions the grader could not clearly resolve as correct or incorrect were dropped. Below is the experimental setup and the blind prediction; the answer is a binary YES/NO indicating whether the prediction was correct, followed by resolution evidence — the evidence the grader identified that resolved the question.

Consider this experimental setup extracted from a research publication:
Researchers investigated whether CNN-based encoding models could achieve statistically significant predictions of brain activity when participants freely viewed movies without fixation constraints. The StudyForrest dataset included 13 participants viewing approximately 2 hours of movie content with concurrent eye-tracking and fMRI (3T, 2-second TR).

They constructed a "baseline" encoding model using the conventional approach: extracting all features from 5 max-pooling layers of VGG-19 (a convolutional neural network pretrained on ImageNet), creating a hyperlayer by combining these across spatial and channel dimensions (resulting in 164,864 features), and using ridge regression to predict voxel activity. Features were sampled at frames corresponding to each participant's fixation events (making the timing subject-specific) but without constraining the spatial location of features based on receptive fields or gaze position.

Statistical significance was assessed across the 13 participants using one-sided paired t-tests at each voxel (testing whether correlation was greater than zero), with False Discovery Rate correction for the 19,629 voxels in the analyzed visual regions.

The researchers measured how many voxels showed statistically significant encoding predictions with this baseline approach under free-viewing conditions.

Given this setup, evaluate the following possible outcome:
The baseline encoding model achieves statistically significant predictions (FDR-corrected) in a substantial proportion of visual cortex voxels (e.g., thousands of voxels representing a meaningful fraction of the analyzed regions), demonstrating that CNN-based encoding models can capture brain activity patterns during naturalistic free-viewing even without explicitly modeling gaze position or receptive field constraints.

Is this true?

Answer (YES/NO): NO